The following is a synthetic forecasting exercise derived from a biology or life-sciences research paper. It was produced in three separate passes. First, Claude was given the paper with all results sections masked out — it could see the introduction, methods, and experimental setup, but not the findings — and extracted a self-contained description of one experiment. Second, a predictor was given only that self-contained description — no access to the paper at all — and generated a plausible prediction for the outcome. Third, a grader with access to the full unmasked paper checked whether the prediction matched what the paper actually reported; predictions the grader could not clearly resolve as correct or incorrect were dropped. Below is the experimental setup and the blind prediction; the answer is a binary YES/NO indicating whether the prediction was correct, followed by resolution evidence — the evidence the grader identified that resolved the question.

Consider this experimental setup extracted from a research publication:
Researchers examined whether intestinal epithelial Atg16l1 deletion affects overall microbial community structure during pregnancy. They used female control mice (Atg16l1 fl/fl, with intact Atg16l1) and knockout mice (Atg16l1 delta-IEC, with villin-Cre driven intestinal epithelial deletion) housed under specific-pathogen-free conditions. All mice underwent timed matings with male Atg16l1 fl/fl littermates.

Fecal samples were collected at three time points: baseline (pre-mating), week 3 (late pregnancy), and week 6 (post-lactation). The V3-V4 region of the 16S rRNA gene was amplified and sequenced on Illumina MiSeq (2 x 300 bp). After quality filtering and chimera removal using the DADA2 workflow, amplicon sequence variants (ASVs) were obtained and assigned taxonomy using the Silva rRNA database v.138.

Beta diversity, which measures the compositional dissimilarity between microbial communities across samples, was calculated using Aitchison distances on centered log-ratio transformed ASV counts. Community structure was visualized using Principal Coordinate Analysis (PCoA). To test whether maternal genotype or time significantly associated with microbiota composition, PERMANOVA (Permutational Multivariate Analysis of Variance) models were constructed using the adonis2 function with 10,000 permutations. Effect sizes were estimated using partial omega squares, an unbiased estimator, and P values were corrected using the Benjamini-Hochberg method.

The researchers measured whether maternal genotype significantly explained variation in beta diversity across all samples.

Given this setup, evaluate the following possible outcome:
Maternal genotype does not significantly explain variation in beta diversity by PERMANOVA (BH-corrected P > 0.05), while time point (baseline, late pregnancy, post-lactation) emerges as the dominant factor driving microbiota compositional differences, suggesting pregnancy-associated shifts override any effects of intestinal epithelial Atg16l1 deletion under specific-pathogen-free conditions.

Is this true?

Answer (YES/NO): NO